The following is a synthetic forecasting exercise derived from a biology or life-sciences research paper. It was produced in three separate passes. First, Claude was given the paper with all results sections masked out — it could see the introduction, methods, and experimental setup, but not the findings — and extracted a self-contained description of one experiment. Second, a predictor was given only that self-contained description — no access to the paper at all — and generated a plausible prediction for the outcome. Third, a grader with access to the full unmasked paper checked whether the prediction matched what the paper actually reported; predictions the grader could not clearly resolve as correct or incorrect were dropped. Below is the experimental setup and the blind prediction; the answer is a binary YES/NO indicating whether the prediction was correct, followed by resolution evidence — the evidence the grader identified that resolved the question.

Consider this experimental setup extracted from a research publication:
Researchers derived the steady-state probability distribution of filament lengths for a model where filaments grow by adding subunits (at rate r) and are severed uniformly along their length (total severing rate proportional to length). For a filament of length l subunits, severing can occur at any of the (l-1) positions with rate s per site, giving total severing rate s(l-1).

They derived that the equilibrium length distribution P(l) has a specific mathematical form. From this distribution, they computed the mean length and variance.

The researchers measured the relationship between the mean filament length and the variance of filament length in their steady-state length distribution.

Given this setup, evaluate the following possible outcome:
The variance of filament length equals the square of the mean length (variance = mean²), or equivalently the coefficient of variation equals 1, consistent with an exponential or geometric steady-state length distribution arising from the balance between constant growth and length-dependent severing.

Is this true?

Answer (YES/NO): NO